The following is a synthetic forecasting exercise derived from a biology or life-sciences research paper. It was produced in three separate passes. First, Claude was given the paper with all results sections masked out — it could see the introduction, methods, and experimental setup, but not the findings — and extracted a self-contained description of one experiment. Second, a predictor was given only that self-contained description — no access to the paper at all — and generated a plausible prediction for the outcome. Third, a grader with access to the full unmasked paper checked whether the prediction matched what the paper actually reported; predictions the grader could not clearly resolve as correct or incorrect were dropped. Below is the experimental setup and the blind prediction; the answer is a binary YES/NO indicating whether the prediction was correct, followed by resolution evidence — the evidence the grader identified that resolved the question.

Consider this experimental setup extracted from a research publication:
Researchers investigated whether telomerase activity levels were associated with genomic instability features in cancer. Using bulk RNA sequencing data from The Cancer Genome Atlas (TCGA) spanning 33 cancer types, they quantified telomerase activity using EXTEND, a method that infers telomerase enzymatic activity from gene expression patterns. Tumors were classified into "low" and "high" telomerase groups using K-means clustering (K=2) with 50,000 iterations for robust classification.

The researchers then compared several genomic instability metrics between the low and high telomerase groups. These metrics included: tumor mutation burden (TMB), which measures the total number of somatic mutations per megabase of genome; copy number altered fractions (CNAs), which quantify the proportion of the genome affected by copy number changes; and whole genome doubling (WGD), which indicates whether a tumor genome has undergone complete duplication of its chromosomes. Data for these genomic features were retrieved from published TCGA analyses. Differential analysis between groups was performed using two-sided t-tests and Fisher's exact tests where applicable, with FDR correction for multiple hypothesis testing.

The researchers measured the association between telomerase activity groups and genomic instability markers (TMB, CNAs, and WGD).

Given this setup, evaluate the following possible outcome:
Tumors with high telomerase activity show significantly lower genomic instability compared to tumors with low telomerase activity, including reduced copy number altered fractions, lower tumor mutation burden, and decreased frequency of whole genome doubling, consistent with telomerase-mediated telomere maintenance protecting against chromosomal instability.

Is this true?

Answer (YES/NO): NO